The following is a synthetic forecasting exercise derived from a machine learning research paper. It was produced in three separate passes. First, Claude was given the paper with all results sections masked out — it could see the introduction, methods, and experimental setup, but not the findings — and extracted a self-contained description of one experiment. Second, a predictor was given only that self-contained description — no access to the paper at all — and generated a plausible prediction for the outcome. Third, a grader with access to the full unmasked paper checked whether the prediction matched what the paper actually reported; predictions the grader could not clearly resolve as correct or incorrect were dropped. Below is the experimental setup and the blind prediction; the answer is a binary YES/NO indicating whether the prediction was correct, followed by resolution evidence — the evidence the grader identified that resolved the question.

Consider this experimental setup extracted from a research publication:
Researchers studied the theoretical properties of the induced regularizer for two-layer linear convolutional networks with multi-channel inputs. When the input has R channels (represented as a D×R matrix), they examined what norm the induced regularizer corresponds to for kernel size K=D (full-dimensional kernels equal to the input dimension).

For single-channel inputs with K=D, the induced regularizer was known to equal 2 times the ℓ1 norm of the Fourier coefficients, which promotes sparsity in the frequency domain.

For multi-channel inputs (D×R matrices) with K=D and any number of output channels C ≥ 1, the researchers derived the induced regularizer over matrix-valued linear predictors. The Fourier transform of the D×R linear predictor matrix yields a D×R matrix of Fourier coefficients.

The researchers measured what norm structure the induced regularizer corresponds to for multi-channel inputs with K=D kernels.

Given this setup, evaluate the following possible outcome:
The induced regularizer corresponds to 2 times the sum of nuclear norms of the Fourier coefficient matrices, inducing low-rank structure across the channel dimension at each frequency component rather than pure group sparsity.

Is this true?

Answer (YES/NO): NO